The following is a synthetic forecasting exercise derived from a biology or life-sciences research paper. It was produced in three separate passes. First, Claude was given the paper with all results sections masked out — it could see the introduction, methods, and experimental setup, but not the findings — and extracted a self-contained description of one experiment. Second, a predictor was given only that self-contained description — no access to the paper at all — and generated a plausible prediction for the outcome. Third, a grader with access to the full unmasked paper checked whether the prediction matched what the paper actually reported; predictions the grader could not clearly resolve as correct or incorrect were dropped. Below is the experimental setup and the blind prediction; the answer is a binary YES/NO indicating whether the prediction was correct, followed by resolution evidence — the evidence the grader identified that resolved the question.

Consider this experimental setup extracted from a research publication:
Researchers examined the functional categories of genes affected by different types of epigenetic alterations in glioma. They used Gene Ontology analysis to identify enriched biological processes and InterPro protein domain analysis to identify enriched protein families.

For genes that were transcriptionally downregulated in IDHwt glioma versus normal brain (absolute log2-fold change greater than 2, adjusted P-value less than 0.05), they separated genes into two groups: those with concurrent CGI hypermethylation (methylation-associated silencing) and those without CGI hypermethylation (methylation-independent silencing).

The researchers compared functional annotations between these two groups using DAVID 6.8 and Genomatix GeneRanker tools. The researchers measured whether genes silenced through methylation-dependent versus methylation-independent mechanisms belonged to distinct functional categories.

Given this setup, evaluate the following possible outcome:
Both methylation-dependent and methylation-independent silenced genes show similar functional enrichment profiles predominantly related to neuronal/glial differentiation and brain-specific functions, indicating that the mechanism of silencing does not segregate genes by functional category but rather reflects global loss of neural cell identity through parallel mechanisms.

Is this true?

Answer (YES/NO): YES